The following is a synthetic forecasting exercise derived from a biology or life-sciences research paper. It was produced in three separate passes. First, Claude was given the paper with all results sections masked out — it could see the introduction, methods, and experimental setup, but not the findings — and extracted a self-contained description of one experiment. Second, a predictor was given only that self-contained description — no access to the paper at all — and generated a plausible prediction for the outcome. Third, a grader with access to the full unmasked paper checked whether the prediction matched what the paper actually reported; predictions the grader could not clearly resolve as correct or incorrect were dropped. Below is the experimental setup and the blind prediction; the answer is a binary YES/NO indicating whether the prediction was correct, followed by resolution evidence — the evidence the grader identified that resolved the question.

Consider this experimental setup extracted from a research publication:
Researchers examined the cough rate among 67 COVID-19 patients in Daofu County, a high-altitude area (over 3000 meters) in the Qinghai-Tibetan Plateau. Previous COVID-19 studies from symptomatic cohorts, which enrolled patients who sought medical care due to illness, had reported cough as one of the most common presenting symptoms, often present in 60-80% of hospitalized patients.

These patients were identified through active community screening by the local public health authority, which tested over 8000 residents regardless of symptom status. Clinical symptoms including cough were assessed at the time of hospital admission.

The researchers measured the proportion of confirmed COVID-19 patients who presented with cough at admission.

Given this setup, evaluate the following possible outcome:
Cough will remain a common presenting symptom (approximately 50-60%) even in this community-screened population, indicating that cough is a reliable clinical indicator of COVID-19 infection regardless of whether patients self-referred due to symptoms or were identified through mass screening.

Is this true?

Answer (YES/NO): NO